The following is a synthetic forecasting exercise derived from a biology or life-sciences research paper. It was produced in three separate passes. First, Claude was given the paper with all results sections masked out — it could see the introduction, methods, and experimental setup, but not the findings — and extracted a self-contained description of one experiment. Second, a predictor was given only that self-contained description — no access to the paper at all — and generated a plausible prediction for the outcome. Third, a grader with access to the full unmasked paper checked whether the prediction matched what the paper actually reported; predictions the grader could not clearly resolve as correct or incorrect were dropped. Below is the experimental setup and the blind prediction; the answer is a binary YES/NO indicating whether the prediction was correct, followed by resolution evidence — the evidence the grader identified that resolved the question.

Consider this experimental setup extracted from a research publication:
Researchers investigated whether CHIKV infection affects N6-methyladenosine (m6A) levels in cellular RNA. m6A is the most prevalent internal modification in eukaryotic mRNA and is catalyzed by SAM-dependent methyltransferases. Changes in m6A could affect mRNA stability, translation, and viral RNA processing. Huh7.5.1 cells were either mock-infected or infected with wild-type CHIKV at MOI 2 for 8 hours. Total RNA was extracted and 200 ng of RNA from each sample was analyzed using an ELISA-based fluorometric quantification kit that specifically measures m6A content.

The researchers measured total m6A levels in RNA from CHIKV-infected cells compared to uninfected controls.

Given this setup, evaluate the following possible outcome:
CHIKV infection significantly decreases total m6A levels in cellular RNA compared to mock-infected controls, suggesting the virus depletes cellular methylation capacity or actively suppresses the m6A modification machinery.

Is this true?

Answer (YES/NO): NO